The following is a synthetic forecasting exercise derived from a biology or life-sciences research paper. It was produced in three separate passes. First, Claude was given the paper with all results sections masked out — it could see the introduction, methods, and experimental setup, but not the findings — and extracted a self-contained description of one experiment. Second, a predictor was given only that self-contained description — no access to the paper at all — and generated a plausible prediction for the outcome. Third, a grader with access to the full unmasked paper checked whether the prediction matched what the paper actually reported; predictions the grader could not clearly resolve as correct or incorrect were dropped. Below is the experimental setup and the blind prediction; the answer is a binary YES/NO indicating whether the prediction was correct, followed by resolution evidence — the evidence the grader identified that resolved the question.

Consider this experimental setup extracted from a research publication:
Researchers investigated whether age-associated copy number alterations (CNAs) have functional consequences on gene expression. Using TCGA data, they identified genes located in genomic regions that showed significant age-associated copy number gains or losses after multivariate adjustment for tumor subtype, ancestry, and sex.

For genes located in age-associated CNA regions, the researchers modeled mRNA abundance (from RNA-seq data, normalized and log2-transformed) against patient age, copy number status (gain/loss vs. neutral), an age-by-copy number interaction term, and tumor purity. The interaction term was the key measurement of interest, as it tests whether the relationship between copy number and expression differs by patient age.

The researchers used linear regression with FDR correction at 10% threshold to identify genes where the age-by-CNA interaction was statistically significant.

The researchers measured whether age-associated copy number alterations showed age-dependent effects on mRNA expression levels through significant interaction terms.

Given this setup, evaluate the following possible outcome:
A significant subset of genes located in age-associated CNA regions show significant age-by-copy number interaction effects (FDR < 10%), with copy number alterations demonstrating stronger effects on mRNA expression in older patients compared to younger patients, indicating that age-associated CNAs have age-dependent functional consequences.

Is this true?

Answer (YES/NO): NO